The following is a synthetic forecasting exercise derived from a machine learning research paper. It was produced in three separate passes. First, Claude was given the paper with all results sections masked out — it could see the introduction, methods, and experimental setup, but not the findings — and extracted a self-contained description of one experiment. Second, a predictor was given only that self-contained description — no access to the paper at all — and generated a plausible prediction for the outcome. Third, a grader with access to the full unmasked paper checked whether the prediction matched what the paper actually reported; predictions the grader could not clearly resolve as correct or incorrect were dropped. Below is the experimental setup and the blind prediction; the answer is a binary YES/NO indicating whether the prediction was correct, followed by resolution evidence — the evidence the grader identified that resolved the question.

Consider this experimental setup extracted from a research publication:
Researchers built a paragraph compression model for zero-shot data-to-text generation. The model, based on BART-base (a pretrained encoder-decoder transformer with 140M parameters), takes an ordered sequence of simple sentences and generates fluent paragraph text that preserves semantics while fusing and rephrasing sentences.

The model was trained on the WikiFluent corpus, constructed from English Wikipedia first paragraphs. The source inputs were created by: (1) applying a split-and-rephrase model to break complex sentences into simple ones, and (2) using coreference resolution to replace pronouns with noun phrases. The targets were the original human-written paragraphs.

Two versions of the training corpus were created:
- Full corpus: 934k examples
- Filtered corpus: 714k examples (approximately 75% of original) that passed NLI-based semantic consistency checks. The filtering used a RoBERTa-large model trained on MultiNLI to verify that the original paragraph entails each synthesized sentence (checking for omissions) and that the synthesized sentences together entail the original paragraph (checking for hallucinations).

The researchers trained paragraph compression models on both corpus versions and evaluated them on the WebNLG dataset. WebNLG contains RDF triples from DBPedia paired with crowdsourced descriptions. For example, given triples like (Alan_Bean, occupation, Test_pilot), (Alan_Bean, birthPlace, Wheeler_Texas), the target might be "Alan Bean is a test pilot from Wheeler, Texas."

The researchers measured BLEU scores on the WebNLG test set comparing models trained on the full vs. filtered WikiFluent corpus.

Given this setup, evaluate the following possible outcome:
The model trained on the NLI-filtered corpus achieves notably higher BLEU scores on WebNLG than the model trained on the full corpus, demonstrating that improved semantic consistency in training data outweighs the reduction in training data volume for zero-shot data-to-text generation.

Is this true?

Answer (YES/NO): NO